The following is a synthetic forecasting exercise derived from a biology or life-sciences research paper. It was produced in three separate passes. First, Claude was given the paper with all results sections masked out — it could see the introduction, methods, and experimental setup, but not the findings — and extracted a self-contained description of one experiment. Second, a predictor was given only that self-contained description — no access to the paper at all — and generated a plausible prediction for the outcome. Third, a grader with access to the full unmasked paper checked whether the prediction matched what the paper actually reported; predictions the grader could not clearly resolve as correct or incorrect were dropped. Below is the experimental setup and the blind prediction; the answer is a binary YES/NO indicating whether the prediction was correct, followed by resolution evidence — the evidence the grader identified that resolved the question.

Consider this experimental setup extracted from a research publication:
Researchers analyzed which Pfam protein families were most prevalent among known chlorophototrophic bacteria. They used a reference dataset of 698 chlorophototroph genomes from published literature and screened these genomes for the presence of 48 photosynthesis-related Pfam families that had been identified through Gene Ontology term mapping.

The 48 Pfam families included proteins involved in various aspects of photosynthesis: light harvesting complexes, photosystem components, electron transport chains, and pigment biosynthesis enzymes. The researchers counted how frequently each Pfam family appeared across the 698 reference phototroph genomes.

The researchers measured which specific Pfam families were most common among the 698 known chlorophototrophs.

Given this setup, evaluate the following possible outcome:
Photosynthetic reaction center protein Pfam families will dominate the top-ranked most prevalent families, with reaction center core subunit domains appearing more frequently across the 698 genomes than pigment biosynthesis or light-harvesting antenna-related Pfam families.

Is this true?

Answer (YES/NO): NO